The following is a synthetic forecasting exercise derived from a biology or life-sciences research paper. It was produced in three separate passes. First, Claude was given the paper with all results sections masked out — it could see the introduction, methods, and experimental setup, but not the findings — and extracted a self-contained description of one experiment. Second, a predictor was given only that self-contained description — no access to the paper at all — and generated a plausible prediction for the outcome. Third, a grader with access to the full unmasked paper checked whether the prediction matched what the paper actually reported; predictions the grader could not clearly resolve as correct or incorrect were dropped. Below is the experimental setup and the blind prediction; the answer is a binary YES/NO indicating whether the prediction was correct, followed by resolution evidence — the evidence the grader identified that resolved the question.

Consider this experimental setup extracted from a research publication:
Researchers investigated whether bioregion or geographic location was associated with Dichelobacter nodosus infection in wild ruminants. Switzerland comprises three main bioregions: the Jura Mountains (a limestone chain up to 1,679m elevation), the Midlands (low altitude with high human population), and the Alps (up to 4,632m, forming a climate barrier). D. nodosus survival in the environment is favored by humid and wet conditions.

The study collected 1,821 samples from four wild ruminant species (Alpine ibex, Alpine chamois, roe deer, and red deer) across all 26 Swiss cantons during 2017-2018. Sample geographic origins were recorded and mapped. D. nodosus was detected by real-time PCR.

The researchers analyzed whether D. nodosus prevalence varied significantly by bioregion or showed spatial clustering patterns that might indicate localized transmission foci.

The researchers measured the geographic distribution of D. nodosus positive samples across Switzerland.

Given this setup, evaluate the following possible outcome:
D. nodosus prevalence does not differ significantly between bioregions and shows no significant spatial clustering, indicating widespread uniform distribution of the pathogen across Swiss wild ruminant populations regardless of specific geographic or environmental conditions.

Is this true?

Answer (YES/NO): NO